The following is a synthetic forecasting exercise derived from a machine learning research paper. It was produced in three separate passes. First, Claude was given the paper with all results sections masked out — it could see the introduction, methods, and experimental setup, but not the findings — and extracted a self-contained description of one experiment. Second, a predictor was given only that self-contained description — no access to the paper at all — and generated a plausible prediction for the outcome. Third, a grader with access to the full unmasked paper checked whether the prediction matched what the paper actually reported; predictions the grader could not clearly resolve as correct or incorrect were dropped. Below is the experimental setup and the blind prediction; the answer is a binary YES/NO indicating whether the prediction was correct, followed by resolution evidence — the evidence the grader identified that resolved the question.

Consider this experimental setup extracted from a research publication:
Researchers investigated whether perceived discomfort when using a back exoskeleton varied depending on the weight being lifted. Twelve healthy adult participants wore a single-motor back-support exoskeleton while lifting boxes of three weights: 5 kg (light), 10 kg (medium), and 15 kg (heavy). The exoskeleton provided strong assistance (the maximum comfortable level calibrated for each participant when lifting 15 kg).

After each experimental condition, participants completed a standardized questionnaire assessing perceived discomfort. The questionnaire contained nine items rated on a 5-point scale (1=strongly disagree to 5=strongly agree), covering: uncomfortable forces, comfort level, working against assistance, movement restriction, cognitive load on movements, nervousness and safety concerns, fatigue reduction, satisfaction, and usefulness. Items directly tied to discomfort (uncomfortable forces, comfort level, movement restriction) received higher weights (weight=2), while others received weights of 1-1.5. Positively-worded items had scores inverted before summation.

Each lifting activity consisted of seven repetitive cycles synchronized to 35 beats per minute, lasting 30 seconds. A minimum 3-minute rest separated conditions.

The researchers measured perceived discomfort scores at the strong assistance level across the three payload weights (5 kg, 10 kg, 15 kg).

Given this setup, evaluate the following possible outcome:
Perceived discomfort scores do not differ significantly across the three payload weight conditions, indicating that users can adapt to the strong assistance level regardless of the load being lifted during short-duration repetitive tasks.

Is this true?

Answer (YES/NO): NO